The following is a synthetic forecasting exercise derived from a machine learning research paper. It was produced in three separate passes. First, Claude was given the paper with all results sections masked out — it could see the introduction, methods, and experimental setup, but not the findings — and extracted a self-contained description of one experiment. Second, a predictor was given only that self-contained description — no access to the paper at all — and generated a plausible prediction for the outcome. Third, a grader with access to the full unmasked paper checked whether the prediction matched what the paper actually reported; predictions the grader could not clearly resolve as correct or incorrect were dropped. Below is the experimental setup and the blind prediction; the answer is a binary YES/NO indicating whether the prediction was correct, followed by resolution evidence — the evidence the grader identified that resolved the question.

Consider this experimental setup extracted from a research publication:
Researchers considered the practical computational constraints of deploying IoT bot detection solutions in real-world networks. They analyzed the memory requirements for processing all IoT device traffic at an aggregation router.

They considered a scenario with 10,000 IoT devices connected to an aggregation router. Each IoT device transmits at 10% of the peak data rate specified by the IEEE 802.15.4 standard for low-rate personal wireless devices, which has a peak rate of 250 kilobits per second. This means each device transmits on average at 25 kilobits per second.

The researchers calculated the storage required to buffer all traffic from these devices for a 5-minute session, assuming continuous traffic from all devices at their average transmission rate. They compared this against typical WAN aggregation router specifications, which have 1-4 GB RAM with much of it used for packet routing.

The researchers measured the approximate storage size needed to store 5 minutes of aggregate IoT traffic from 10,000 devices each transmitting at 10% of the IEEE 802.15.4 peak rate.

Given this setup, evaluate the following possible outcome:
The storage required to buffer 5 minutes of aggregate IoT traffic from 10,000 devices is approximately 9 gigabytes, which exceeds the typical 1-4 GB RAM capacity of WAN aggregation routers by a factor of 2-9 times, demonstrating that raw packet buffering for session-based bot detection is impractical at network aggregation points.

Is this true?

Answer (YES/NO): YES